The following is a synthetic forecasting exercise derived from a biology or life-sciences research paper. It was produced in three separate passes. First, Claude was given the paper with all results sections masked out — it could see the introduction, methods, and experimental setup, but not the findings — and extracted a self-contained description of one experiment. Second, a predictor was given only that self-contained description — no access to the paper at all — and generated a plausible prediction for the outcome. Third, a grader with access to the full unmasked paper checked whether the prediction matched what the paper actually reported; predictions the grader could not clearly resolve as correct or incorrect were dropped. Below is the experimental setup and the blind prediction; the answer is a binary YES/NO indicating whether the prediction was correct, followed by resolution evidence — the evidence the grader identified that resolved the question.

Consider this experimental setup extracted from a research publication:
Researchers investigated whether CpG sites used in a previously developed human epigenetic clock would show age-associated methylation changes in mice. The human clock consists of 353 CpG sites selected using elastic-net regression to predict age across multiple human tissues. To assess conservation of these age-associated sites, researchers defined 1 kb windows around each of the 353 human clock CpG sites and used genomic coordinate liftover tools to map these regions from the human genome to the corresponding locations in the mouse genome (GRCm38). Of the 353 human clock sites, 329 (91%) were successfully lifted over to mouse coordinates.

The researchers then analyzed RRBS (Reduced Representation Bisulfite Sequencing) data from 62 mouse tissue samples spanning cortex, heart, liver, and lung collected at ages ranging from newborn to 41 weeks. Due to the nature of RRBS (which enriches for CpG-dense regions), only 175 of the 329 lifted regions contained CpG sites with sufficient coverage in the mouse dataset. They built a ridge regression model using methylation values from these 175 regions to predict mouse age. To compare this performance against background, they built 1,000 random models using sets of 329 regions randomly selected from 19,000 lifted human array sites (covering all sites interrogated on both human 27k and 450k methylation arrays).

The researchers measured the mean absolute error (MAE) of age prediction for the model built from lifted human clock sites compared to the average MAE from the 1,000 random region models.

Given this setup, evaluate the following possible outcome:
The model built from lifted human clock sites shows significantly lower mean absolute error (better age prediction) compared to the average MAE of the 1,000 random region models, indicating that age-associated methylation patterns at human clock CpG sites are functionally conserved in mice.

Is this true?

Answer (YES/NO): NO